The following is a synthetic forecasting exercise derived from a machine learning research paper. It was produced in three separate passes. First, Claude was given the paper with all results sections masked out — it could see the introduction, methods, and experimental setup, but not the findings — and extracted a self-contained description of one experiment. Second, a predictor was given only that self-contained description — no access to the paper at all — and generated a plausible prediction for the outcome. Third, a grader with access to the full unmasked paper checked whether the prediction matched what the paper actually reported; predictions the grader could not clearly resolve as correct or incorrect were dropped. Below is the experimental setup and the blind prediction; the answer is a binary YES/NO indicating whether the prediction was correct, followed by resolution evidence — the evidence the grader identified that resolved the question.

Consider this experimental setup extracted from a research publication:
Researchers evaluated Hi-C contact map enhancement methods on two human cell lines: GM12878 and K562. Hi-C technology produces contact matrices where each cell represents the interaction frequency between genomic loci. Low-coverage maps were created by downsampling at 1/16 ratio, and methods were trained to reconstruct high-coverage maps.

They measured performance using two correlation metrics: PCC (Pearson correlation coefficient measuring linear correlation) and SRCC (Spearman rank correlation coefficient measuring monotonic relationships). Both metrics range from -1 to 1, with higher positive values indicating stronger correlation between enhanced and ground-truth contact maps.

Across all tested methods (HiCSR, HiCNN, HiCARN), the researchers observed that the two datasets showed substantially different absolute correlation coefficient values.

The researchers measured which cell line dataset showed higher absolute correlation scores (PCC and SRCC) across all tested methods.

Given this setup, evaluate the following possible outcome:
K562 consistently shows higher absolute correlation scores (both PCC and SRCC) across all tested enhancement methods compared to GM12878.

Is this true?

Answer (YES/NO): NO